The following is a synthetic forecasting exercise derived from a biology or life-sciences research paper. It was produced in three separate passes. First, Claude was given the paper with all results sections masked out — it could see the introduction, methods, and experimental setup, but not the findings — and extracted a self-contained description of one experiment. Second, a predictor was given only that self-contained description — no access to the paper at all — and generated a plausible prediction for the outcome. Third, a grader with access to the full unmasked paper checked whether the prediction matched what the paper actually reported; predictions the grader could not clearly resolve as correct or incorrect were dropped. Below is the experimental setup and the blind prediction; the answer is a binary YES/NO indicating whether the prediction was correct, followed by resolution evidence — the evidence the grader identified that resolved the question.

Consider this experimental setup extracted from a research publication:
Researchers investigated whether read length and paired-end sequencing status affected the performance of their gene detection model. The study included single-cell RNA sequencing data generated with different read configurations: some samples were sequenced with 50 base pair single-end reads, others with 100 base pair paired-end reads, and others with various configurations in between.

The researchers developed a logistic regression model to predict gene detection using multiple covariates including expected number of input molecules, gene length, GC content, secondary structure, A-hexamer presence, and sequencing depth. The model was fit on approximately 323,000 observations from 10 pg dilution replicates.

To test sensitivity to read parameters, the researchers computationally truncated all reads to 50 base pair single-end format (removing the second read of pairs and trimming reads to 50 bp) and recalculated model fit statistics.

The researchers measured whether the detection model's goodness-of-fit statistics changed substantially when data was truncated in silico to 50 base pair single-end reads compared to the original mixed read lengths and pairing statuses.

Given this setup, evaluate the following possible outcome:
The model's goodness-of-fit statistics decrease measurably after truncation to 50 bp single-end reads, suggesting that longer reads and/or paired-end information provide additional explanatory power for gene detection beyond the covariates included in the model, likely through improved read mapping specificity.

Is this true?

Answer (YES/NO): NO